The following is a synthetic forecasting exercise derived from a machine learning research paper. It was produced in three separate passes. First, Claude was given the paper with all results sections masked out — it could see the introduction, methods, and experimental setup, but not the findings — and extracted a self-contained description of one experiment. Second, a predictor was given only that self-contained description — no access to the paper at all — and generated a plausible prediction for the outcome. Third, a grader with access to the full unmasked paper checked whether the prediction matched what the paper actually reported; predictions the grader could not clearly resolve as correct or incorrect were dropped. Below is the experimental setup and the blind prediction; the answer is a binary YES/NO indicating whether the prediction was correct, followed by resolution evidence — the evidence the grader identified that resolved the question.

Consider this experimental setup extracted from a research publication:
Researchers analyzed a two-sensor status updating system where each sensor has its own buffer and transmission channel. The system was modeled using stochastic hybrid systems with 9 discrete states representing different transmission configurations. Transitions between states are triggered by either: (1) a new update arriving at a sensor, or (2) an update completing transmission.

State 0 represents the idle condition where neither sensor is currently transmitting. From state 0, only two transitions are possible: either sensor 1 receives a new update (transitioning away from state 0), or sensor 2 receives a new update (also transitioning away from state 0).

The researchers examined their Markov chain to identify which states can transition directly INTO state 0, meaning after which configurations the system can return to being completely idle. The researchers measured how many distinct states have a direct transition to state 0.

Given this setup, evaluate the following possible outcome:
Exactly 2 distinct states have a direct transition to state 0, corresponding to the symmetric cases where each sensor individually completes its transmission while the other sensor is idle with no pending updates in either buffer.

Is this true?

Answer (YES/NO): NO